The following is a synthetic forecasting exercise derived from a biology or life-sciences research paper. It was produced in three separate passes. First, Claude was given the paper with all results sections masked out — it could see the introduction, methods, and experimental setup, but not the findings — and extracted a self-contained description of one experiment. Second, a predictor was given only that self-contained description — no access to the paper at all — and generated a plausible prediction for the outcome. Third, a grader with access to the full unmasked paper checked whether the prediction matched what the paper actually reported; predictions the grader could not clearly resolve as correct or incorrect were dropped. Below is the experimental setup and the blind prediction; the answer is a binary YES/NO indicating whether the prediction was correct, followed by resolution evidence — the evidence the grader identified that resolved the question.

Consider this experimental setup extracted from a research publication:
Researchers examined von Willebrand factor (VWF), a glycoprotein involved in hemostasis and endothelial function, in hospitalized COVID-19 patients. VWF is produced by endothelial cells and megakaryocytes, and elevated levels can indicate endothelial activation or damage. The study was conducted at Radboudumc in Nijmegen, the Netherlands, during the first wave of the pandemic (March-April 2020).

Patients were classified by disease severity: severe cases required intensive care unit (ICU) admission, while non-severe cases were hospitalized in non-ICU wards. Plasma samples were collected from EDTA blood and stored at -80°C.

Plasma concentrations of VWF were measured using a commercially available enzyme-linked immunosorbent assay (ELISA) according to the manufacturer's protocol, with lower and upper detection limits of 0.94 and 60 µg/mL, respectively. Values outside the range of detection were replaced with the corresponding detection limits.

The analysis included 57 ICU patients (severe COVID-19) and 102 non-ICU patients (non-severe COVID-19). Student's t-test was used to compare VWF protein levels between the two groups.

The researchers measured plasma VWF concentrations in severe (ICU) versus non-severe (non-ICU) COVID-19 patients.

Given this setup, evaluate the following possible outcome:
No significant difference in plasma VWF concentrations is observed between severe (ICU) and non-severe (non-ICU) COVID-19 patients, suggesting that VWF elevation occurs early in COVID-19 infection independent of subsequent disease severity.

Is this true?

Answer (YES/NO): NO